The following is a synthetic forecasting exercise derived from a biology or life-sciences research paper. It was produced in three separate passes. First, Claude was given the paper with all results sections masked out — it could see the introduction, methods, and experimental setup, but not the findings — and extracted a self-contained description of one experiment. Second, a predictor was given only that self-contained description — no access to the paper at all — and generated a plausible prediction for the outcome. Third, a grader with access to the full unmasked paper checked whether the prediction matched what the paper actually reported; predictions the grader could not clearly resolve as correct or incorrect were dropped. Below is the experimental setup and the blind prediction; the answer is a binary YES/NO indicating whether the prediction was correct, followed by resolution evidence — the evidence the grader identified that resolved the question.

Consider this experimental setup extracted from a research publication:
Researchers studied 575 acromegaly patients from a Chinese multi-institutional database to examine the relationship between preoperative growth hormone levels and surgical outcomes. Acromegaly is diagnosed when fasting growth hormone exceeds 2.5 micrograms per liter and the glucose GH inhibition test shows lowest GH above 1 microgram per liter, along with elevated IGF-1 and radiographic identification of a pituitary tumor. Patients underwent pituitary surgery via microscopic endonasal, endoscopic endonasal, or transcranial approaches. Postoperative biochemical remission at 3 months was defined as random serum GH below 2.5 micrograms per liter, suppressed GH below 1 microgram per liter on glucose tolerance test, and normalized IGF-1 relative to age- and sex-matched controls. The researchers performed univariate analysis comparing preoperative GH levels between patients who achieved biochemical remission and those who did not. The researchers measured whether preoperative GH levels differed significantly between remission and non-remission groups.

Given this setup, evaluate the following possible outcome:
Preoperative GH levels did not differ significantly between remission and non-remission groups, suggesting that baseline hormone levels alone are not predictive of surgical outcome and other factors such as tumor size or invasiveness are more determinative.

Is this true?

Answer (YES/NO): NO